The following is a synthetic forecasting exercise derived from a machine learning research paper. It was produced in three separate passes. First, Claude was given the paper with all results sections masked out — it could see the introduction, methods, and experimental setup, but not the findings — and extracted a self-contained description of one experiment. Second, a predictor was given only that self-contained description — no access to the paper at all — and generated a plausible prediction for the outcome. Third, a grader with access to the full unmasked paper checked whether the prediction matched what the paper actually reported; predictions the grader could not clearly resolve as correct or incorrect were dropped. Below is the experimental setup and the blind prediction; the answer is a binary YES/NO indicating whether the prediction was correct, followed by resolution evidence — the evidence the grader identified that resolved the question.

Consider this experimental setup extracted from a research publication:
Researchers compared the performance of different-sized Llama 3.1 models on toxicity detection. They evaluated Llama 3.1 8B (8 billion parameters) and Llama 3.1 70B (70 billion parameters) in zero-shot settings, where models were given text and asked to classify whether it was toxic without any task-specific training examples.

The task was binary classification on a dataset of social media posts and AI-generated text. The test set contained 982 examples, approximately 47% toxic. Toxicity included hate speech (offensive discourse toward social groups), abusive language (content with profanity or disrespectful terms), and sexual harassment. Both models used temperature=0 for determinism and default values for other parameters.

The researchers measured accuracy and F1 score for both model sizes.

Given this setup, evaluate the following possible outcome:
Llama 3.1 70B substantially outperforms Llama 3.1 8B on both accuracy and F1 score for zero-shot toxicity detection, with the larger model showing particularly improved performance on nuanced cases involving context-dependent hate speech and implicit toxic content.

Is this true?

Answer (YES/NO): NO